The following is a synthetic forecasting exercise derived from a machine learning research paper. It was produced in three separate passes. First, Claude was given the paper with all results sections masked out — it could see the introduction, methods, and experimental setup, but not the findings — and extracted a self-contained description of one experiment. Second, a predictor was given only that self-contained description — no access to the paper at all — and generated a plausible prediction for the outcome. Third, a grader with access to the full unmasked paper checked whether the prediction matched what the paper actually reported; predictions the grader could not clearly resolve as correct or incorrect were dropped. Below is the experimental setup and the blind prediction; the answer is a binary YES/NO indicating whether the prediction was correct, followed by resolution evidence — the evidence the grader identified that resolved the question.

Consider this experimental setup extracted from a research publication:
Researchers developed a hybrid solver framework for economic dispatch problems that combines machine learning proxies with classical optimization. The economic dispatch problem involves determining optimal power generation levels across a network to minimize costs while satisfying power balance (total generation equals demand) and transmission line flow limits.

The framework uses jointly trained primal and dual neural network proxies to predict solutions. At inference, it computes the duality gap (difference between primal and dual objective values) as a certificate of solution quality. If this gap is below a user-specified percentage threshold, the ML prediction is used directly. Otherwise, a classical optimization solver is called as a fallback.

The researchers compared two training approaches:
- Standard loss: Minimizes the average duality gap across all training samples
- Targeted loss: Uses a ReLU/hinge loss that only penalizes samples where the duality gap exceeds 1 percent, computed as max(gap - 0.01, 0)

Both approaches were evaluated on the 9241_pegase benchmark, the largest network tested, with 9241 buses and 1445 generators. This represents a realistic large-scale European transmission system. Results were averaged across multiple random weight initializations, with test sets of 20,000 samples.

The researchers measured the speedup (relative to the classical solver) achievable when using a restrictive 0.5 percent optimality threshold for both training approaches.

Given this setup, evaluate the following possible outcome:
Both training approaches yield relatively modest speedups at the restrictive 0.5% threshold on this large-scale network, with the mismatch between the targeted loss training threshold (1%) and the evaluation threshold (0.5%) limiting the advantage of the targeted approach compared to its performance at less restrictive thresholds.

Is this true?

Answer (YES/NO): YES